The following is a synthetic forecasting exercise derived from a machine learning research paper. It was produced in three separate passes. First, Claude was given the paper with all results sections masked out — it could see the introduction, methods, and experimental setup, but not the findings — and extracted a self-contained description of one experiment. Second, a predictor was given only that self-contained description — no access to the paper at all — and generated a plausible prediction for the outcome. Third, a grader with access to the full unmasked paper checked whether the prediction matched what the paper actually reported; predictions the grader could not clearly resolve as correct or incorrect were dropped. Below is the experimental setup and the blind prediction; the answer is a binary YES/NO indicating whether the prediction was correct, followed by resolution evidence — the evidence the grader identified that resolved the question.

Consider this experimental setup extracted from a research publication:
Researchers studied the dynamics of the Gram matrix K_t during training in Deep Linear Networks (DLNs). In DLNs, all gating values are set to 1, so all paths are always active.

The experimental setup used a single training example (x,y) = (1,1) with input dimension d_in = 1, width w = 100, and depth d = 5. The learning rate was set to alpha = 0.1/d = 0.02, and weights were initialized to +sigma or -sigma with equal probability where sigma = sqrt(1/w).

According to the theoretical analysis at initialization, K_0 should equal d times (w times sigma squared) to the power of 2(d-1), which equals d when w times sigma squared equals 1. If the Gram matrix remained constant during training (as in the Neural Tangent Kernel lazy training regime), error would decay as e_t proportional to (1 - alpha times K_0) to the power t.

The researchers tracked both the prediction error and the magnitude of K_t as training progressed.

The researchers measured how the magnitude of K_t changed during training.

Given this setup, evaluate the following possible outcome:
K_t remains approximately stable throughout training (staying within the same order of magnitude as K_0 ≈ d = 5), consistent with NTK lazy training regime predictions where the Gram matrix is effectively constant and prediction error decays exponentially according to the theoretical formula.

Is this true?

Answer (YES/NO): NO